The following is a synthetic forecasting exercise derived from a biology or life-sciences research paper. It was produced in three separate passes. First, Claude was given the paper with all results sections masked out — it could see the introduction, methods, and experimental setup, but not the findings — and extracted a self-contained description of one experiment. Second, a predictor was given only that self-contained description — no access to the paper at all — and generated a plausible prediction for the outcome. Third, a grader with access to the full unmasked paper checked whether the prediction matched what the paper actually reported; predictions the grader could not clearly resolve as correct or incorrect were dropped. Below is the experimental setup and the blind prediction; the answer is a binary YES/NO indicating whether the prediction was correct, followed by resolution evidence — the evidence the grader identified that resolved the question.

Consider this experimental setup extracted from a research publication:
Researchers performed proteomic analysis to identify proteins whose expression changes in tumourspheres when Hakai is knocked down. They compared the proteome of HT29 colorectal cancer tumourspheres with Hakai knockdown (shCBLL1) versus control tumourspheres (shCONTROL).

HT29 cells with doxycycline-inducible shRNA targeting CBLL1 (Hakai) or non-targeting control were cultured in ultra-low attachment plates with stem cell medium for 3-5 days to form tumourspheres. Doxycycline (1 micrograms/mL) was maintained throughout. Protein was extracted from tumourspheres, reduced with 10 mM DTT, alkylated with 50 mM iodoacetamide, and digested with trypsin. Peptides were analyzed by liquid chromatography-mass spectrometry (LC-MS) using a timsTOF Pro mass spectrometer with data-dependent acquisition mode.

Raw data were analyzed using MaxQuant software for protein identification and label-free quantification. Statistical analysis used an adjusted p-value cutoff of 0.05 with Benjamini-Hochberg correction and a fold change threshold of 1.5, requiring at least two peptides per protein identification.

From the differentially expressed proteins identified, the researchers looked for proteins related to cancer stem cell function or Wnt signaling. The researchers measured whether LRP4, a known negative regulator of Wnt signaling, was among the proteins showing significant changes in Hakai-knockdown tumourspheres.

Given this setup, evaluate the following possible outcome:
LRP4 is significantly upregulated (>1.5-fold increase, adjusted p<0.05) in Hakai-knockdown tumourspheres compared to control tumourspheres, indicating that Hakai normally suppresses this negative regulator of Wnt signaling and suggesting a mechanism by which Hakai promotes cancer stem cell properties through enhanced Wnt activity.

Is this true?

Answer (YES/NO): NO